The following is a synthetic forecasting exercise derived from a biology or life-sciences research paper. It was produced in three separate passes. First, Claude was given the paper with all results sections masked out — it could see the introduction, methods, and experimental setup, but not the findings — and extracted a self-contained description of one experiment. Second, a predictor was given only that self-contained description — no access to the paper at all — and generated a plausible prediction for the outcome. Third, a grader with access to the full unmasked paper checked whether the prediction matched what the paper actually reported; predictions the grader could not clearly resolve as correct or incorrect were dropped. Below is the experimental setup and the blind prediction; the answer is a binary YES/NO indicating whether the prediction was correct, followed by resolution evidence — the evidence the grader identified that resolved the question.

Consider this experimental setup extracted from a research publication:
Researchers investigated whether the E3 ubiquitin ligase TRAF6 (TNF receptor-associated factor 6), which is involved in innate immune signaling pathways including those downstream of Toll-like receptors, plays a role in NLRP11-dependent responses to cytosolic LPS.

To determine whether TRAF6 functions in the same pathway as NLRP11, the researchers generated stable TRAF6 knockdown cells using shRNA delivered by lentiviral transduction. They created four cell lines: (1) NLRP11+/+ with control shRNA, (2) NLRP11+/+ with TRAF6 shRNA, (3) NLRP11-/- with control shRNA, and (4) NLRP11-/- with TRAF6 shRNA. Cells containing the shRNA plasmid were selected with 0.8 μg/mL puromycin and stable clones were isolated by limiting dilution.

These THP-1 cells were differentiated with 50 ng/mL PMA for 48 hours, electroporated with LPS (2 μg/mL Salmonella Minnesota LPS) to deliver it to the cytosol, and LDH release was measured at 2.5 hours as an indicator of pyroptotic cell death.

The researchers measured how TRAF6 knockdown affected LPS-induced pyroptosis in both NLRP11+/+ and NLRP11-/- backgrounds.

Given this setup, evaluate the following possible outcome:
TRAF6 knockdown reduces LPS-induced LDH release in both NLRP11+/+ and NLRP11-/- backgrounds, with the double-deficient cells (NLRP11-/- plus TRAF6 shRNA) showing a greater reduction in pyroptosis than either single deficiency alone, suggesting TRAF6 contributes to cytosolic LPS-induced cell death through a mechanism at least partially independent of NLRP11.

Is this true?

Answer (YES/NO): NO